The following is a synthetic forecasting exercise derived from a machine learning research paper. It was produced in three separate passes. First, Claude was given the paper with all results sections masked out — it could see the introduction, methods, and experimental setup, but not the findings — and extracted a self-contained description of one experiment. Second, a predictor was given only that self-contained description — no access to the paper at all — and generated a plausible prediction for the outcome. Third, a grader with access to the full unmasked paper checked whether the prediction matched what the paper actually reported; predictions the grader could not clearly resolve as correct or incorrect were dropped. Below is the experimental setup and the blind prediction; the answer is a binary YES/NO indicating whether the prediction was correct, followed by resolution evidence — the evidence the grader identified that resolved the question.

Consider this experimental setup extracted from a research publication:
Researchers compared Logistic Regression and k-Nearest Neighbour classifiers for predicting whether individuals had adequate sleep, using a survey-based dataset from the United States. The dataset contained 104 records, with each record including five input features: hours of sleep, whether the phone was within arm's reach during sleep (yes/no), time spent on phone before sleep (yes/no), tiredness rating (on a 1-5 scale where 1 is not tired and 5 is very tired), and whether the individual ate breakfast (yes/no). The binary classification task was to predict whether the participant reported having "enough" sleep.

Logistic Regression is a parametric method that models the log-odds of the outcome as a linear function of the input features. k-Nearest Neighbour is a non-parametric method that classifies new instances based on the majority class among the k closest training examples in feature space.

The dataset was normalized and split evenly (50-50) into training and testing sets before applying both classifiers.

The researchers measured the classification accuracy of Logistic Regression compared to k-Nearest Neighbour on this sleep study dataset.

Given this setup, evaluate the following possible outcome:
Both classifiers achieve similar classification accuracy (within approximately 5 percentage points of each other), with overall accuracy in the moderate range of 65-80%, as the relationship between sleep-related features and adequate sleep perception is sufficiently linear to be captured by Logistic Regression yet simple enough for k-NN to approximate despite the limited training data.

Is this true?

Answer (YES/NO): NO